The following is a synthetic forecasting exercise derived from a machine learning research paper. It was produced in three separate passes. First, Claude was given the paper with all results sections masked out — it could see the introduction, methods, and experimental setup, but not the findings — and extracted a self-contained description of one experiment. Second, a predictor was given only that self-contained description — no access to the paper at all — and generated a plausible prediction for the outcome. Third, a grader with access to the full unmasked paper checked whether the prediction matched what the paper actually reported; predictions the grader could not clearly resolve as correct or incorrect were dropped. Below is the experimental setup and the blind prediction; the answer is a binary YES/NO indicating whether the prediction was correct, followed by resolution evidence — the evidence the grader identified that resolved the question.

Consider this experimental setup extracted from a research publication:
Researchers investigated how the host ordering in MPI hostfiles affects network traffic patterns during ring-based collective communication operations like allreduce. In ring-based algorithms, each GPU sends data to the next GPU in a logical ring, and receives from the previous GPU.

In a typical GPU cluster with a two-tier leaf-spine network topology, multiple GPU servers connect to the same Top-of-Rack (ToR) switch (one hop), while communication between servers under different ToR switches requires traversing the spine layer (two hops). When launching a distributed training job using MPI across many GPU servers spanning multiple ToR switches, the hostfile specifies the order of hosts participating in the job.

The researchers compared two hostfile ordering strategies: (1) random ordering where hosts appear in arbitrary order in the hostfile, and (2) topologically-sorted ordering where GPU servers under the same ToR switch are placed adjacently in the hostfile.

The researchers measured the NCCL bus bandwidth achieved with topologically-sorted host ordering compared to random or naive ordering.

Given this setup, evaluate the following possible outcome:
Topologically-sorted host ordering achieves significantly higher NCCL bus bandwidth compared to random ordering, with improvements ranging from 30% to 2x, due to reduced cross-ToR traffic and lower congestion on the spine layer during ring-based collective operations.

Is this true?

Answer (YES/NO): NO